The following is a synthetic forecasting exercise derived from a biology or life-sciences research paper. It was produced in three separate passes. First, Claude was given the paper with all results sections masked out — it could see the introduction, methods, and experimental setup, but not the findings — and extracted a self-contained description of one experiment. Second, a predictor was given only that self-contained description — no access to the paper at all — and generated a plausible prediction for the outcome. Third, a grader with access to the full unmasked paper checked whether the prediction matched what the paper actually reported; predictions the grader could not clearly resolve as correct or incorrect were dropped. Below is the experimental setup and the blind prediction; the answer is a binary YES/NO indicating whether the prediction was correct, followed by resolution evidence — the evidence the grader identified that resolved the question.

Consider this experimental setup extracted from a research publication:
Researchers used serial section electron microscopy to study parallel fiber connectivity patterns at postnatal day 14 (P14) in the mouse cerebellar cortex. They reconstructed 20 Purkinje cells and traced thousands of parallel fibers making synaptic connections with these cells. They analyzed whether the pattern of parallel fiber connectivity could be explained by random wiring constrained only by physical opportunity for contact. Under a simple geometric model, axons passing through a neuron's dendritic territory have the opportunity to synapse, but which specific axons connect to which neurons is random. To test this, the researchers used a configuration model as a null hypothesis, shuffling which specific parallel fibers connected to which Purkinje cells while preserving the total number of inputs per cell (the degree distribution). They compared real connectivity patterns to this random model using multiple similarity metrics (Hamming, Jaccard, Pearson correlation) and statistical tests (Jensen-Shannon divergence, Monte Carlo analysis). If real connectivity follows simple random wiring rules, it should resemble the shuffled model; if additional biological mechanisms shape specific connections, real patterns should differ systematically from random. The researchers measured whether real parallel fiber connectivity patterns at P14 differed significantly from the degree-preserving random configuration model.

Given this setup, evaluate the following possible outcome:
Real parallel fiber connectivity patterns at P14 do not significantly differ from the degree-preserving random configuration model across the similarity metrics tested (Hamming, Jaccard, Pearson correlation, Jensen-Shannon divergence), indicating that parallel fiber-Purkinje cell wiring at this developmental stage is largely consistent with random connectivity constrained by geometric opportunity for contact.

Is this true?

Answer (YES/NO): NO